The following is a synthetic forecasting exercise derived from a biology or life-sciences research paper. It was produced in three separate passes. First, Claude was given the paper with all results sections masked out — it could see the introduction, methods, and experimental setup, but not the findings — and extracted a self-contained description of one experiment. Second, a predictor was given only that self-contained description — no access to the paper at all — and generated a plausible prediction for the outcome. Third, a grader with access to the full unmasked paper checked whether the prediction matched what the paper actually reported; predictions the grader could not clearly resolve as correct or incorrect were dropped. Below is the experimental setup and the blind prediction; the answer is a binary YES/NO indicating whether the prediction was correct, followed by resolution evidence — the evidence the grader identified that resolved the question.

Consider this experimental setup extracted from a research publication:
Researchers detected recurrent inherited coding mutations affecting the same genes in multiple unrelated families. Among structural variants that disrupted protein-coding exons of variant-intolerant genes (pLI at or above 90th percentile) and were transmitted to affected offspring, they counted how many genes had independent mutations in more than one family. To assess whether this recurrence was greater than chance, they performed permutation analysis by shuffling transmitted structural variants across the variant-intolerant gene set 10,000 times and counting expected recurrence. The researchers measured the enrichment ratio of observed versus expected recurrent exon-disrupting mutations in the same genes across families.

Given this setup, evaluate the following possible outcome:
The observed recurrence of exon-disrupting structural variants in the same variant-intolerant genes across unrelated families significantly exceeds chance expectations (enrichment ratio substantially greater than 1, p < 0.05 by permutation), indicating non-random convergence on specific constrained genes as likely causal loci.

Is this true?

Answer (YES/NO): YES